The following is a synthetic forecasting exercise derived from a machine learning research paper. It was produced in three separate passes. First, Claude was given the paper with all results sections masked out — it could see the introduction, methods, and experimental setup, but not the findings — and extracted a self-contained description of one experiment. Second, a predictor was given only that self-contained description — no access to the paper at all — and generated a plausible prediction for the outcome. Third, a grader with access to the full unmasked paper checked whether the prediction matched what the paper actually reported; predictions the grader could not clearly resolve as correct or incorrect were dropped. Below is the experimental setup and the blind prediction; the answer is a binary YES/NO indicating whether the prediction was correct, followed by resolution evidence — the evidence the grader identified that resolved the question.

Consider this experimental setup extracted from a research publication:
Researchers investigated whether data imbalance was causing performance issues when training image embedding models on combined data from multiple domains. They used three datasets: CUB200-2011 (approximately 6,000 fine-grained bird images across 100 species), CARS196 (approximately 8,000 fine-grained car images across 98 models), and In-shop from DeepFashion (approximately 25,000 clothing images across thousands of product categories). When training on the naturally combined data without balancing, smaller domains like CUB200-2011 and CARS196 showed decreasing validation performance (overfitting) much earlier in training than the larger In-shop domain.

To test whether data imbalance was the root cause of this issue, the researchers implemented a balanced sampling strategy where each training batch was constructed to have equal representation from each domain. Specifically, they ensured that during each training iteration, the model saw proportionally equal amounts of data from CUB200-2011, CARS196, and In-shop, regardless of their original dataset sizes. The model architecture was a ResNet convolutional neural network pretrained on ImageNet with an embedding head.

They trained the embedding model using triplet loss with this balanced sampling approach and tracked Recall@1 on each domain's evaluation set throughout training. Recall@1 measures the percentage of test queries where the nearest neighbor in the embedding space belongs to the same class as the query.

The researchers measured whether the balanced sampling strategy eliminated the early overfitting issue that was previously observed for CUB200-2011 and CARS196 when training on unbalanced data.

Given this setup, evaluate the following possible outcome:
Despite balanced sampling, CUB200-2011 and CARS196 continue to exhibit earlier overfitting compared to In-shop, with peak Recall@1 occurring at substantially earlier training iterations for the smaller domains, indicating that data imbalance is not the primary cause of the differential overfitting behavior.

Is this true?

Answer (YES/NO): YES